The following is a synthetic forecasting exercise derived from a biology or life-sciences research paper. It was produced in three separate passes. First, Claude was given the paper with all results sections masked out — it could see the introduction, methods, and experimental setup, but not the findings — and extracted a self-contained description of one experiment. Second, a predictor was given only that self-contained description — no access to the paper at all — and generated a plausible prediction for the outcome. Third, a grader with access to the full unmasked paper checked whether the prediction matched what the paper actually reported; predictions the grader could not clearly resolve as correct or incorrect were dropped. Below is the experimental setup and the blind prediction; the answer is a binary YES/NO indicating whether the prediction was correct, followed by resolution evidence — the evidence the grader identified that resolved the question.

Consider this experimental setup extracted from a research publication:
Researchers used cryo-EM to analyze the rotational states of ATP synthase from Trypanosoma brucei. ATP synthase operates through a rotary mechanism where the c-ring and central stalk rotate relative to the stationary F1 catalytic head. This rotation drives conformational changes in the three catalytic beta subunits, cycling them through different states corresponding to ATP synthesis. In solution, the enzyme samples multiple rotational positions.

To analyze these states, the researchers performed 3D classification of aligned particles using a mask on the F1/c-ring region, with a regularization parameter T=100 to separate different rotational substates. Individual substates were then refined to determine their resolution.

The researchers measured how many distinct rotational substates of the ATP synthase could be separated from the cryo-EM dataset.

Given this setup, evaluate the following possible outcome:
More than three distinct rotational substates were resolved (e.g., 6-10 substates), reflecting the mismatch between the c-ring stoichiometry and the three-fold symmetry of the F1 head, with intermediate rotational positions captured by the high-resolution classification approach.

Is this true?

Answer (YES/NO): YES